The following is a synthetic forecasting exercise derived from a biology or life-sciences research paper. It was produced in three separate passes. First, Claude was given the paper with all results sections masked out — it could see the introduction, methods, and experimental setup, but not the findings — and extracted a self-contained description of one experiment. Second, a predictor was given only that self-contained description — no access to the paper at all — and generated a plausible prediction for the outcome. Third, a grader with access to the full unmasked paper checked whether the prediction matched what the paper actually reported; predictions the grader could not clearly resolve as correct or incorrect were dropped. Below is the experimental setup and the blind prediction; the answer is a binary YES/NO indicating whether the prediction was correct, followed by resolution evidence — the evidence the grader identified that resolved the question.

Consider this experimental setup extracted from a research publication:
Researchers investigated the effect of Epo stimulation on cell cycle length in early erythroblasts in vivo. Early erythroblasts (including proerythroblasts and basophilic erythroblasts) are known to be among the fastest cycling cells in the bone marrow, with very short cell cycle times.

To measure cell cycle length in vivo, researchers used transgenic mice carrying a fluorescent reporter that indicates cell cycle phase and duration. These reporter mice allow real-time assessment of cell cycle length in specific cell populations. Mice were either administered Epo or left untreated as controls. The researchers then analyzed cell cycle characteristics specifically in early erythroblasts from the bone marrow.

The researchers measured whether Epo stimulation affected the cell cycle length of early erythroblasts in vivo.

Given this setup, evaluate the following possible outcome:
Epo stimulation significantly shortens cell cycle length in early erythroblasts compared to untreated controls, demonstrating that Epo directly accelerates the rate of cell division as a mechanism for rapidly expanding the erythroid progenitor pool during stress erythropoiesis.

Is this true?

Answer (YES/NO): YES